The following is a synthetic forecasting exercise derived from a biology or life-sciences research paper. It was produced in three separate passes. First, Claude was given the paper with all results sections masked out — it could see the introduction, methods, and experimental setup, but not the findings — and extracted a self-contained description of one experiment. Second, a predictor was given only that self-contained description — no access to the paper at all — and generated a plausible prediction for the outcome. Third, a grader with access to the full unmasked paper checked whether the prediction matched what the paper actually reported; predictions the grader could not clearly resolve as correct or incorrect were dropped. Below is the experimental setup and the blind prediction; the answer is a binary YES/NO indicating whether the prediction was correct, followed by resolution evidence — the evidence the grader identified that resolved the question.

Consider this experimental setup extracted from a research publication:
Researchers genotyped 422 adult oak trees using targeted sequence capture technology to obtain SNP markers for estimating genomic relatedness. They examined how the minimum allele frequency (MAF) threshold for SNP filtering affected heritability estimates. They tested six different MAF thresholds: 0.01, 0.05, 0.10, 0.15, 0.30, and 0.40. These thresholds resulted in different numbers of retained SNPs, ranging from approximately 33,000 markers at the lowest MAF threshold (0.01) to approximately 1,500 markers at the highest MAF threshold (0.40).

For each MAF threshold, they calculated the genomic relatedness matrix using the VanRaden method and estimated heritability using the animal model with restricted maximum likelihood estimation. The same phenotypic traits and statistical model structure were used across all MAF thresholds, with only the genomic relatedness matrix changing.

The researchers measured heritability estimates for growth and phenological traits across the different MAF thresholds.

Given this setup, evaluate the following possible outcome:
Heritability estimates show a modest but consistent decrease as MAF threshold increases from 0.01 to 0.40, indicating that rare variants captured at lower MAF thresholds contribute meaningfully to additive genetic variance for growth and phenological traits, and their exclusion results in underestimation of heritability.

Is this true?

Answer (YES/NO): NO